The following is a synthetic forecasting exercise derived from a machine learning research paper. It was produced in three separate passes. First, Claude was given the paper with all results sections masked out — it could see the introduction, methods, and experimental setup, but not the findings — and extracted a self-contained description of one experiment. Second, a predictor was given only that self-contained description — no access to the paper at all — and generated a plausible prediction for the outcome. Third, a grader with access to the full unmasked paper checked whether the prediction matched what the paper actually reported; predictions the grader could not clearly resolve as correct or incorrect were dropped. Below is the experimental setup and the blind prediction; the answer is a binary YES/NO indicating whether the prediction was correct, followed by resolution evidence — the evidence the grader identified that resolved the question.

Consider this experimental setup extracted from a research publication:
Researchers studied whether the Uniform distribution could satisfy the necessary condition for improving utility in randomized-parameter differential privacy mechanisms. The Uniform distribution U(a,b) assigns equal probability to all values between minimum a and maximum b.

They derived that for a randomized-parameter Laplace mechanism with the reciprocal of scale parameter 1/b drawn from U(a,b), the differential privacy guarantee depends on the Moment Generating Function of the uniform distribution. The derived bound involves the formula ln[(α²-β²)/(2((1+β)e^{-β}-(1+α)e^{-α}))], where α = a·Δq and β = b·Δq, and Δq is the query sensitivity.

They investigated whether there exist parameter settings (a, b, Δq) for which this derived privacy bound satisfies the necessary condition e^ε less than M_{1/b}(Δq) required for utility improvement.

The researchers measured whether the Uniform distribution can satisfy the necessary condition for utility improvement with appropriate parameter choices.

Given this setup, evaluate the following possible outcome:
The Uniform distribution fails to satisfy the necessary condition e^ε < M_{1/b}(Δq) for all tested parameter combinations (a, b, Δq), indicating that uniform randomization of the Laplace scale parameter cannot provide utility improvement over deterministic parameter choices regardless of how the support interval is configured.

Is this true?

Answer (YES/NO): NO